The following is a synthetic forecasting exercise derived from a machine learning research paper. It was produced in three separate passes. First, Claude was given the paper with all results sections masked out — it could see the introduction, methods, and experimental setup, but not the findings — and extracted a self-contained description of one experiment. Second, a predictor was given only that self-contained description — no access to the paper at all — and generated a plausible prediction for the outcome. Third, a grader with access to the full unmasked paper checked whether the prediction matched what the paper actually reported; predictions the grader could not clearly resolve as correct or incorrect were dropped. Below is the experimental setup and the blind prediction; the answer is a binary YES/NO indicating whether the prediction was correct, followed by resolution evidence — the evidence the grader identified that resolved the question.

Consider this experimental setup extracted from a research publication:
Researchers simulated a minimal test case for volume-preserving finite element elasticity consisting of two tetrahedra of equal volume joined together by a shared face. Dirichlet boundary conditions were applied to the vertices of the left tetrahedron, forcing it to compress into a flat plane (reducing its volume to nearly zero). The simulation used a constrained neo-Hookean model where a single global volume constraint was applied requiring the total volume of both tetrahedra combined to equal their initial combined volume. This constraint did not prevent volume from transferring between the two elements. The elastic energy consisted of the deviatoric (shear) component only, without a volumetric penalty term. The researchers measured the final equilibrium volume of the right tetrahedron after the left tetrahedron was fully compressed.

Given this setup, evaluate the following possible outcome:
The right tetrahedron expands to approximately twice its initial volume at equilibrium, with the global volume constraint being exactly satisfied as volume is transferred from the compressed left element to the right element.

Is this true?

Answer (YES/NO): YES